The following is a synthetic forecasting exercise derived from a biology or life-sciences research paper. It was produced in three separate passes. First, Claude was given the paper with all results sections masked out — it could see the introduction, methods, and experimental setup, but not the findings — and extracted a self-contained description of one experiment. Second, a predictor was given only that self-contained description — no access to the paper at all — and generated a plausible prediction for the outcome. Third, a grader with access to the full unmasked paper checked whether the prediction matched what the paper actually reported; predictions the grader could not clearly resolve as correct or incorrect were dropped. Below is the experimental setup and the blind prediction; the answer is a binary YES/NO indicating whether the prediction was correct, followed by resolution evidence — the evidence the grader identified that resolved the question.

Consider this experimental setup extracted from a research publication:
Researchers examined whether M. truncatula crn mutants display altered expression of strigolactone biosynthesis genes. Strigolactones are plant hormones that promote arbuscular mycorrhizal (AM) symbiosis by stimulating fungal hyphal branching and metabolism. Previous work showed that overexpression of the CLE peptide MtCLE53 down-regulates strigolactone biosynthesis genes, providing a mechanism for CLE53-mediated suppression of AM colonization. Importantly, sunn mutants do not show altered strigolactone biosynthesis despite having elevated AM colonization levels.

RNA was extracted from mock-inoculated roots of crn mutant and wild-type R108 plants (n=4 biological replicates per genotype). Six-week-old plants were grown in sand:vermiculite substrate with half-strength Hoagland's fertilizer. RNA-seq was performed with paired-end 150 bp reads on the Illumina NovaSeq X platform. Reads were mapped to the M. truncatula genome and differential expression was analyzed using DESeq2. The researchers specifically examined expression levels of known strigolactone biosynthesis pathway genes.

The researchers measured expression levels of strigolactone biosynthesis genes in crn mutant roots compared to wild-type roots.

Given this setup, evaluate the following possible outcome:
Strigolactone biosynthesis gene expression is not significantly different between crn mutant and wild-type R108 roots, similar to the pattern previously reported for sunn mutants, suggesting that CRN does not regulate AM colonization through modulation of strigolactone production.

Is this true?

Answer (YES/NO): NO